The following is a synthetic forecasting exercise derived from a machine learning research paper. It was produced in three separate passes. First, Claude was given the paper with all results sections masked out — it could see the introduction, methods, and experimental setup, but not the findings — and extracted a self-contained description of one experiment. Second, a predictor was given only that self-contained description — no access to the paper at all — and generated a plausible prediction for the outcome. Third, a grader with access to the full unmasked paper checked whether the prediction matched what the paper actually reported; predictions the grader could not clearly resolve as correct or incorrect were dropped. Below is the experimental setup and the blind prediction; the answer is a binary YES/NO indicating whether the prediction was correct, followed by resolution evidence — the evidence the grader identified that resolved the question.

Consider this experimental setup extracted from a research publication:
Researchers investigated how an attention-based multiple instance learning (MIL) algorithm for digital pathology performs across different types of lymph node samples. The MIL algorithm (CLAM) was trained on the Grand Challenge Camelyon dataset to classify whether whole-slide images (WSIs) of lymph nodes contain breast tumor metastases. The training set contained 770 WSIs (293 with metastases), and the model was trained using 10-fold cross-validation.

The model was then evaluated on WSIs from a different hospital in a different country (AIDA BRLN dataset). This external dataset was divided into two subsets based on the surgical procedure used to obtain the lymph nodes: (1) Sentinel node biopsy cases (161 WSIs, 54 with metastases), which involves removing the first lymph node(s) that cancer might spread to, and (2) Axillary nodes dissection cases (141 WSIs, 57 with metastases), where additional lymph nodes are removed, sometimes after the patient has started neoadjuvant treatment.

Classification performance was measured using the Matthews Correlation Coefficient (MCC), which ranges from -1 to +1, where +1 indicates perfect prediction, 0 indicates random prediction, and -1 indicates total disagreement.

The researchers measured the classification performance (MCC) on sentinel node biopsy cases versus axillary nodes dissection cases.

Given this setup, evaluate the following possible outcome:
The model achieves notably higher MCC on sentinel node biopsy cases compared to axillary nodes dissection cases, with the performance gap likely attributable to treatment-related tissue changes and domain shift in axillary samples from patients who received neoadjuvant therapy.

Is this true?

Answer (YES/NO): YES